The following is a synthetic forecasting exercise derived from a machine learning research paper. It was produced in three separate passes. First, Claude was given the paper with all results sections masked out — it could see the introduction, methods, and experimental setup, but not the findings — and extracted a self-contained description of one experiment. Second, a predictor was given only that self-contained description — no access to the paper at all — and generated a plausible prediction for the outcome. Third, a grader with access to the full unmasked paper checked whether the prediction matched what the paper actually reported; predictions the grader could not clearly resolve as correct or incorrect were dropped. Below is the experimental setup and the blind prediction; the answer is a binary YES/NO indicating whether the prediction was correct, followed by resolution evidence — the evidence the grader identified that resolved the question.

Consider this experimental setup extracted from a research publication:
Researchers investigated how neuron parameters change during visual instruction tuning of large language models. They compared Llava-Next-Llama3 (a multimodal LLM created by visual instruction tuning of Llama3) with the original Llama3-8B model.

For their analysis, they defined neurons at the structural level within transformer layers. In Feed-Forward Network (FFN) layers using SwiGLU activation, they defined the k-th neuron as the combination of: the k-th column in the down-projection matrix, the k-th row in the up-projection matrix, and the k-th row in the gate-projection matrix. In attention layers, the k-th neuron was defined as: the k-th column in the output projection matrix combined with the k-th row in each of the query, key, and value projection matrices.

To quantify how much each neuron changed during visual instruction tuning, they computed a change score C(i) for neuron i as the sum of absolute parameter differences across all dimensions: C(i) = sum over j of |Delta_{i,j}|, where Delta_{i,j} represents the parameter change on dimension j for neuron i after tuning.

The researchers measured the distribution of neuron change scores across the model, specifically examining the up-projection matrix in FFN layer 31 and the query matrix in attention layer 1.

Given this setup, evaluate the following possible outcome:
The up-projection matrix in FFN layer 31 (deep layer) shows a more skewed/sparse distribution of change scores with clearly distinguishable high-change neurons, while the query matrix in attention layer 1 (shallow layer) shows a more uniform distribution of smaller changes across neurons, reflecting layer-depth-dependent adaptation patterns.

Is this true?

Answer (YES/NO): NO